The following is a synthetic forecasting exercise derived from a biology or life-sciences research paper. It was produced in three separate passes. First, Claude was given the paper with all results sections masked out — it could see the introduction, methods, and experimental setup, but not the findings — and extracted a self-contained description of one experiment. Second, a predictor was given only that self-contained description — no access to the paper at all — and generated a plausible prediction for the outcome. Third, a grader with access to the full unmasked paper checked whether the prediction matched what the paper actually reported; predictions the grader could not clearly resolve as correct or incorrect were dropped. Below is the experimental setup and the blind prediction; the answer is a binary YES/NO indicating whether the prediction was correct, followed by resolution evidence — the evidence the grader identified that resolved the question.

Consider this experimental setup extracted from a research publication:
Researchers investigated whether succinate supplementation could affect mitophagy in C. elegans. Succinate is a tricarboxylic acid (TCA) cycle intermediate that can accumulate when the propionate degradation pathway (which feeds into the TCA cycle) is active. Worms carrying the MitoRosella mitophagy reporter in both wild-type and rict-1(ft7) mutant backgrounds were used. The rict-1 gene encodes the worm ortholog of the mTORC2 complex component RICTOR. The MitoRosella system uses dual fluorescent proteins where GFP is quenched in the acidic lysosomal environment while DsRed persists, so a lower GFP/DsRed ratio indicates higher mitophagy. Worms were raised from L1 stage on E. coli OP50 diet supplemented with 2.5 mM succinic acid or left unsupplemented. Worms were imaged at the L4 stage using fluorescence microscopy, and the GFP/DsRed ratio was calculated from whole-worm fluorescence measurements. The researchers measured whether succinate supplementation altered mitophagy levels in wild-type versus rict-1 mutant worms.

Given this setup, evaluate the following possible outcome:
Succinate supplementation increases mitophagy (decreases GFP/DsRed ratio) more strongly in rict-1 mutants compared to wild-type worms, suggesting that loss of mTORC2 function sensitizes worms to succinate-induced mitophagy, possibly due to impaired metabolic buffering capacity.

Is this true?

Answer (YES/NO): YES